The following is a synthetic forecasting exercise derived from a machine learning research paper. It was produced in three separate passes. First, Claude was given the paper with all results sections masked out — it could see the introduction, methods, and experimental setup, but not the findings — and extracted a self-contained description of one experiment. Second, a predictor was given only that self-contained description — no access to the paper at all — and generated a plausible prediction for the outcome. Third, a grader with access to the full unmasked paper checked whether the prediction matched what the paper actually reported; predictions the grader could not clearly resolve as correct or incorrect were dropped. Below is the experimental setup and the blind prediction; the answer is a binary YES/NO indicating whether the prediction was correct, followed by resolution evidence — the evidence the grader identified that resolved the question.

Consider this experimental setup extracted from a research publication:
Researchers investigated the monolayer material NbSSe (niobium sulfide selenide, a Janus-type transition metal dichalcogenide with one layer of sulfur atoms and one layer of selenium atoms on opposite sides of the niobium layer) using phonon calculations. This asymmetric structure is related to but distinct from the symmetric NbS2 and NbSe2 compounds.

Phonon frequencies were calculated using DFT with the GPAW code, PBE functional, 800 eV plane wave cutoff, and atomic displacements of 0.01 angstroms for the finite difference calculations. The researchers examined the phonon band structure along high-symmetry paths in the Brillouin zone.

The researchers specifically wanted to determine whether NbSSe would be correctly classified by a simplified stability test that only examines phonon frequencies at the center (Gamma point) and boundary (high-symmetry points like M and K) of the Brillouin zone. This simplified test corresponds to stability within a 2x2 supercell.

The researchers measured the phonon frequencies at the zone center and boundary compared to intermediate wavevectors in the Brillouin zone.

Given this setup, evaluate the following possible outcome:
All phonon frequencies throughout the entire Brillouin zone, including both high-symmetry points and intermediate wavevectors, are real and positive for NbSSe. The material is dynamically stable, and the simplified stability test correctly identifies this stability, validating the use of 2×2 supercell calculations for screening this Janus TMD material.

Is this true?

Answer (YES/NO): NO